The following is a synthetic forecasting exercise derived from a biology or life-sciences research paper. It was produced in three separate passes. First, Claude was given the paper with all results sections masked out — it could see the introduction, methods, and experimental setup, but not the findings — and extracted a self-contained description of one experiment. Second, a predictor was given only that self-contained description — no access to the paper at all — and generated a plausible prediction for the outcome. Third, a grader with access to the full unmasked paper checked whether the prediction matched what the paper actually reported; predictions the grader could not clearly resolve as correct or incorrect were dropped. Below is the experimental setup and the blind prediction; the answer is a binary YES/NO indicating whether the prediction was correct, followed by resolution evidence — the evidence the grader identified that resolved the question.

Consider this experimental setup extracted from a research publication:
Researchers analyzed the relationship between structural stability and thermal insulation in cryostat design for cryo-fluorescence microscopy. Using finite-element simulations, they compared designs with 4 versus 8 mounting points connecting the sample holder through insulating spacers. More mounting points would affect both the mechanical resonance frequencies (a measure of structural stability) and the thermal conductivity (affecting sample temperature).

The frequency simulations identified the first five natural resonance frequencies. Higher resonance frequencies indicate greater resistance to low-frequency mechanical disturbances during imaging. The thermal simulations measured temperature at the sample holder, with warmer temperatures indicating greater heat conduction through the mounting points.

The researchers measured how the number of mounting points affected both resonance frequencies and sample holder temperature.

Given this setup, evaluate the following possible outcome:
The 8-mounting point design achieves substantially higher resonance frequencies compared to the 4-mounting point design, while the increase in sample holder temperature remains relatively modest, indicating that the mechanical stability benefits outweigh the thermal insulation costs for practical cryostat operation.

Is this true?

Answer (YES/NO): NO